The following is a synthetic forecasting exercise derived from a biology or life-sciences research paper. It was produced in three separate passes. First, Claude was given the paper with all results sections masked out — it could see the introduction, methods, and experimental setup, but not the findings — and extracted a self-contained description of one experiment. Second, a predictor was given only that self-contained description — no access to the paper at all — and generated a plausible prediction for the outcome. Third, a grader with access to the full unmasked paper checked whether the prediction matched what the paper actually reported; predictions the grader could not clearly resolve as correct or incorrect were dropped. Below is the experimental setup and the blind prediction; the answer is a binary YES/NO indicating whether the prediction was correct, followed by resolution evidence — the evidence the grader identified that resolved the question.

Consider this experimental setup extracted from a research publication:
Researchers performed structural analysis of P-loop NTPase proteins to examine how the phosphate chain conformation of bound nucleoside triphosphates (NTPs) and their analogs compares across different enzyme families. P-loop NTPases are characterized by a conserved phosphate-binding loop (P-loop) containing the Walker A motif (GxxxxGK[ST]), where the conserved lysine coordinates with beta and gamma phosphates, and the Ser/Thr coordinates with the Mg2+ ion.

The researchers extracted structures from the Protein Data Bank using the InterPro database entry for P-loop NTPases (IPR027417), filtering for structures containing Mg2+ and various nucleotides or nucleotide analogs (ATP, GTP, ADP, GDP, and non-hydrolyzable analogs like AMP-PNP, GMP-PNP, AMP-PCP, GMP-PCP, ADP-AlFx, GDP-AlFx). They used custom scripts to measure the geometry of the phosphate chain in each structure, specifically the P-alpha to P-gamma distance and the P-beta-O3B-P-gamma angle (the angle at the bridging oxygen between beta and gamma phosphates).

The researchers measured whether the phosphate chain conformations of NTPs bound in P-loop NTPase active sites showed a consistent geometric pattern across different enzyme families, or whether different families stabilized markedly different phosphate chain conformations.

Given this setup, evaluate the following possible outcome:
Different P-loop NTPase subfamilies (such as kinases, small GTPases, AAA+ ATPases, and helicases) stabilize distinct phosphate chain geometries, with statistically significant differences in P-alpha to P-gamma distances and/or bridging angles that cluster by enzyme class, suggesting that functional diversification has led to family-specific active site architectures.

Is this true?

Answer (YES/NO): NO